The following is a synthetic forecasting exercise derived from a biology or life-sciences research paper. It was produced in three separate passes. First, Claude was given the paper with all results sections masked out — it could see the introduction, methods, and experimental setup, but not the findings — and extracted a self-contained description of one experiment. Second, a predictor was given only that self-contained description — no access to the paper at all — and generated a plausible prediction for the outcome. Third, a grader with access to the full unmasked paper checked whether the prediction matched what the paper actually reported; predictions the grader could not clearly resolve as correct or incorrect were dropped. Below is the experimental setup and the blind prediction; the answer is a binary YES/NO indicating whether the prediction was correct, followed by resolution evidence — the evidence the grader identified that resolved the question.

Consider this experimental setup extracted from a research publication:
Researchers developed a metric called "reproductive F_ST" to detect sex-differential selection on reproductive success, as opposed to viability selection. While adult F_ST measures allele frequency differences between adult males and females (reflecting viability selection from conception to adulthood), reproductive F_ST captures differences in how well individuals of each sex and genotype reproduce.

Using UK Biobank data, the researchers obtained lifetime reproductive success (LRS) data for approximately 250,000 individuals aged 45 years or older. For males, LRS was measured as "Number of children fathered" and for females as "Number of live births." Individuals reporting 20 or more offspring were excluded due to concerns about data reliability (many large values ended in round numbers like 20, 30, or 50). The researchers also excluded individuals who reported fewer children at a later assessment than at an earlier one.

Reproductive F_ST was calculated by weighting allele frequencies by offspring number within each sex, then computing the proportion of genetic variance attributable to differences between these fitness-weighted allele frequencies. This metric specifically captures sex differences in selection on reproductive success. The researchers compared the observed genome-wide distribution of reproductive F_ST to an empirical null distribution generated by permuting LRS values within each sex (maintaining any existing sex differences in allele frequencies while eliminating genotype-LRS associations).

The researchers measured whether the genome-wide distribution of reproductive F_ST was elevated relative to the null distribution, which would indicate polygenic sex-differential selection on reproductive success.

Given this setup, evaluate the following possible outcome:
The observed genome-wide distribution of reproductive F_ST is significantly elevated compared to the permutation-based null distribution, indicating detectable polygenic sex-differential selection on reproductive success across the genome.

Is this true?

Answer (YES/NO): YES